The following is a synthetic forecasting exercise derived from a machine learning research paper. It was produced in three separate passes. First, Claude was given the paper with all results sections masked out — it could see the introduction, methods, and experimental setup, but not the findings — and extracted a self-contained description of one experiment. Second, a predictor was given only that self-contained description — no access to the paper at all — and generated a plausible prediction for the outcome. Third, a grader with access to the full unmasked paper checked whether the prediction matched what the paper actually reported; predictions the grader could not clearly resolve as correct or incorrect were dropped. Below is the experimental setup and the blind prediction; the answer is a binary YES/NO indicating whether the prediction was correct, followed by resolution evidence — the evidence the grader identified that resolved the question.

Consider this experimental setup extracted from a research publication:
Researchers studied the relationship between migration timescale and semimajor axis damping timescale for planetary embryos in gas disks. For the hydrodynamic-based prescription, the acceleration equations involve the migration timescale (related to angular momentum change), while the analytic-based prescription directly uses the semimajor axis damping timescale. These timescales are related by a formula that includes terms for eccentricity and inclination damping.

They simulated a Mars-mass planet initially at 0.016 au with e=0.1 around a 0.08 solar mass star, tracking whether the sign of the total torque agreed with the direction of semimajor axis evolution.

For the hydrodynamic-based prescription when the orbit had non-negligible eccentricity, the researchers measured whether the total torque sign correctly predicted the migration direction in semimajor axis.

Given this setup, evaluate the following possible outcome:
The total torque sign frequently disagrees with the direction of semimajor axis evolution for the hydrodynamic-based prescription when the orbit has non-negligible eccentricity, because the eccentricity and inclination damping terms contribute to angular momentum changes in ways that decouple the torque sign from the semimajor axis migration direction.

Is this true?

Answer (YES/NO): YES